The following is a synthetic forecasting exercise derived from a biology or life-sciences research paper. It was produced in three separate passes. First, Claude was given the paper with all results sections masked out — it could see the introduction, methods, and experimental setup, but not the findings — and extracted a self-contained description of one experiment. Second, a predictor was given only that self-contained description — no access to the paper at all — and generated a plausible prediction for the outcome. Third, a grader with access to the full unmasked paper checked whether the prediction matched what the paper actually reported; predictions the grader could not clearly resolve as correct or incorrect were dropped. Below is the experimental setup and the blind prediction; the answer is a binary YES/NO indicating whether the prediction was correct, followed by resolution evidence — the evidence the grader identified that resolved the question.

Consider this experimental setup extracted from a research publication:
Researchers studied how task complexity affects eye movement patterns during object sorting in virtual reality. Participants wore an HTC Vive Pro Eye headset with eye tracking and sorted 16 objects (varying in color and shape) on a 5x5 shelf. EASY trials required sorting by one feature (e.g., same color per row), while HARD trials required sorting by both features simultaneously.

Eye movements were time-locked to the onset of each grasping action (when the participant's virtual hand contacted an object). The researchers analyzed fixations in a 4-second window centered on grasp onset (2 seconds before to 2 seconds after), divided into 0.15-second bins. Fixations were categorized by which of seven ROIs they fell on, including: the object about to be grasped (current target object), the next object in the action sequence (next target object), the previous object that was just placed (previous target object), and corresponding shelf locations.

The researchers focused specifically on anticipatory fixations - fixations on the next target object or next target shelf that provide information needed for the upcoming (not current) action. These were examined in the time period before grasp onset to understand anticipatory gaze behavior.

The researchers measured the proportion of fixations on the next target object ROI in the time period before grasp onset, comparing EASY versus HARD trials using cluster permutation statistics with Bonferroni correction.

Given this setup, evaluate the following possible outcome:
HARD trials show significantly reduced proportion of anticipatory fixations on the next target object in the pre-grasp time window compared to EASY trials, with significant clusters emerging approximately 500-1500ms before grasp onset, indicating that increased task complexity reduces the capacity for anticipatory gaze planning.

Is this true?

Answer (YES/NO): NO